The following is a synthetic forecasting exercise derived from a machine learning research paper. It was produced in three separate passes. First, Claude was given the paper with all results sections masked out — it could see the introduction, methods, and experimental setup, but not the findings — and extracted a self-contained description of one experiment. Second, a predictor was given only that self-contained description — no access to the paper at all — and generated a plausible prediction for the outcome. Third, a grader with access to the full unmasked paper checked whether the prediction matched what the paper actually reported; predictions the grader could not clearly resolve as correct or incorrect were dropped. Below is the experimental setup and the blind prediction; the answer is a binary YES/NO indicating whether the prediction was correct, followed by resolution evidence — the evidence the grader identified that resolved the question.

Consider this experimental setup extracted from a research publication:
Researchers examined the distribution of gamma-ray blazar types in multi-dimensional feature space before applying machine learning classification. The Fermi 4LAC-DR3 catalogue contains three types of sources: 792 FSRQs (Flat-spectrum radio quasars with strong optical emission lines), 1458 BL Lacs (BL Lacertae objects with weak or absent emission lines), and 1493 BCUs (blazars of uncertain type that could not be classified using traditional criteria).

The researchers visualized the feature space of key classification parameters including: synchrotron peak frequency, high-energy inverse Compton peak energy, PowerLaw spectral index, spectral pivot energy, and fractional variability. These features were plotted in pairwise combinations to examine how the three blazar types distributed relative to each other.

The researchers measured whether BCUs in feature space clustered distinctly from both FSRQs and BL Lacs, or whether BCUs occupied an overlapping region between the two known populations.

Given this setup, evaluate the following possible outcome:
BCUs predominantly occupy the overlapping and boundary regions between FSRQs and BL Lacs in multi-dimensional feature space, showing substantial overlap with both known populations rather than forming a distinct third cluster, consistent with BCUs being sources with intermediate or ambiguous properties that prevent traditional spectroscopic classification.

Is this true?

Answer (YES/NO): YES